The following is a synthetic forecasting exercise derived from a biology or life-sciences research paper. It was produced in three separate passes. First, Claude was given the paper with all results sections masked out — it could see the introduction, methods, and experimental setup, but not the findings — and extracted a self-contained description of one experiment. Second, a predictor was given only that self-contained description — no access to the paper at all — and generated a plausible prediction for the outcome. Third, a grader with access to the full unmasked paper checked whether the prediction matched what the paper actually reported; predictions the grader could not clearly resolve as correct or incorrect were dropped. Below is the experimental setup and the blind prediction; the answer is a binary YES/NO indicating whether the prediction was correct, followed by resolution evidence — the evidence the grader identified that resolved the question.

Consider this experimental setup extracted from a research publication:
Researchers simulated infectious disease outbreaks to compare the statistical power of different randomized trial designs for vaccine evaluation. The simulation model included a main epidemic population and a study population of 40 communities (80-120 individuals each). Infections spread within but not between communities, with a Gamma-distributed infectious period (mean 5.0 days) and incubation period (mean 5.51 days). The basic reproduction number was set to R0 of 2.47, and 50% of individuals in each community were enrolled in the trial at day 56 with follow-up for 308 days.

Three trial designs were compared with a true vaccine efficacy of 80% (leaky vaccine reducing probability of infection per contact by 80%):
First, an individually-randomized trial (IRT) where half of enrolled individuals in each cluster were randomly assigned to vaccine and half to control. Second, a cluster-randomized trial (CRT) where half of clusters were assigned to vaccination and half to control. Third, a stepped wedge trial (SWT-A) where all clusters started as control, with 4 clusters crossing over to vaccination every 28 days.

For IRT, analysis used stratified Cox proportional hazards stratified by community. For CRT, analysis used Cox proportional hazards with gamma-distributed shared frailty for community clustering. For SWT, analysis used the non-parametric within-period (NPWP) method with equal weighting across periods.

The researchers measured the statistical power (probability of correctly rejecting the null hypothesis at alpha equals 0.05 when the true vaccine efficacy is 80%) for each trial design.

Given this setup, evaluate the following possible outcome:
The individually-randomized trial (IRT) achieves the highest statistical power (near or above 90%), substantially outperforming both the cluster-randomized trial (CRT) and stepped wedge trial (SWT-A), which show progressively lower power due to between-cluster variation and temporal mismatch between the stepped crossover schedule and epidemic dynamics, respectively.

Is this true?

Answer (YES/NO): NO